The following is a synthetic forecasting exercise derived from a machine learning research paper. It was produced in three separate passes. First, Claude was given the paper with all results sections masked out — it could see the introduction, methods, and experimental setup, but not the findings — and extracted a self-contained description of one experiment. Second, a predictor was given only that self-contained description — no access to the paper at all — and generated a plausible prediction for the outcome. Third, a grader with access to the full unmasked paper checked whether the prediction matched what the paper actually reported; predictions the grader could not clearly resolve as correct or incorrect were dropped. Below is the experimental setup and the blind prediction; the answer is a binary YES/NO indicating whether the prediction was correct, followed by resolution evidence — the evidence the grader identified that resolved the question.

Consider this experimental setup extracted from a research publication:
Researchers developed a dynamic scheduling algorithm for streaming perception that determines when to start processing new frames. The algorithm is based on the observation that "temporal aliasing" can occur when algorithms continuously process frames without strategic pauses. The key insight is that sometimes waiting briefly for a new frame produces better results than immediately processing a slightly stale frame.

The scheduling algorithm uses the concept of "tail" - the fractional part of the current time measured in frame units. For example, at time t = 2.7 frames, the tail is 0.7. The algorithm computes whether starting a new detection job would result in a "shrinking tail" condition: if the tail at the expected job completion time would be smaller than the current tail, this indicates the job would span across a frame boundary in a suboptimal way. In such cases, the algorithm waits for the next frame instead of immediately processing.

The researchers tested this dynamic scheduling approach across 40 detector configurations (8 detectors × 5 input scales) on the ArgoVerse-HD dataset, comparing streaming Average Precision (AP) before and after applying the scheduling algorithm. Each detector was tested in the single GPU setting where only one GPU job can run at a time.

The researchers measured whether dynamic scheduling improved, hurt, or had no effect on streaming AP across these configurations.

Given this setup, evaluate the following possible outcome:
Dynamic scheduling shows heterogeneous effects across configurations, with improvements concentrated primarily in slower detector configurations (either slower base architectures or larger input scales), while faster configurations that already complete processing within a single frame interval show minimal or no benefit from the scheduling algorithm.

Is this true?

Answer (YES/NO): YES